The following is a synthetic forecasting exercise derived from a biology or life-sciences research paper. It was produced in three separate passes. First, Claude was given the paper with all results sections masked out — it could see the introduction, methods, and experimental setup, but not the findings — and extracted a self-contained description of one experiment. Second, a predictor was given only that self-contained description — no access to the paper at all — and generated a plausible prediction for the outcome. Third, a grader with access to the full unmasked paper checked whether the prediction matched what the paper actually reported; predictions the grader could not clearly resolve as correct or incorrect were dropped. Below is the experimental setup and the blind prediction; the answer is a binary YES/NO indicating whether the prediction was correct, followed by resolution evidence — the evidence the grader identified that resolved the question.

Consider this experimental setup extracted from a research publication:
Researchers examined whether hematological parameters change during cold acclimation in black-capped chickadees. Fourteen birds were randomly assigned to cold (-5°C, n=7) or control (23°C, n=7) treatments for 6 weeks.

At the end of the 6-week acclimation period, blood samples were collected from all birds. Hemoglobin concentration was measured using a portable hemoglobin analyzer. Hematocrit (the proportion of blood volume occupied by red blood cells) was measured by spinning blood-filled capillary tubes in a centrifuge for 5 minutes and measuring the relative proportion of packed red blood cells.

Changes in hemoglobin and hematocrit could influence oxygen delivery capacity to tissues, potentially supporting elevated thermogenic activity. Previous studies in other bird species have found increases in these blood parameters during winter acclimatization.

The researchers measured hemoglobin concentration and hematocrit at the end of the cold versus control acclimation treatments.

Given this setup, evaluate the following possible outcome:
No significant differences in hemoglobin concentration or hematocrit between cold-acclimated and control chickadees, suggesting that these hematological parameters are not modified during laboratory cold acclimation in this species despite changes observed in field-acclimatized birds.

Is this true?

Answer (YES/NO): YES